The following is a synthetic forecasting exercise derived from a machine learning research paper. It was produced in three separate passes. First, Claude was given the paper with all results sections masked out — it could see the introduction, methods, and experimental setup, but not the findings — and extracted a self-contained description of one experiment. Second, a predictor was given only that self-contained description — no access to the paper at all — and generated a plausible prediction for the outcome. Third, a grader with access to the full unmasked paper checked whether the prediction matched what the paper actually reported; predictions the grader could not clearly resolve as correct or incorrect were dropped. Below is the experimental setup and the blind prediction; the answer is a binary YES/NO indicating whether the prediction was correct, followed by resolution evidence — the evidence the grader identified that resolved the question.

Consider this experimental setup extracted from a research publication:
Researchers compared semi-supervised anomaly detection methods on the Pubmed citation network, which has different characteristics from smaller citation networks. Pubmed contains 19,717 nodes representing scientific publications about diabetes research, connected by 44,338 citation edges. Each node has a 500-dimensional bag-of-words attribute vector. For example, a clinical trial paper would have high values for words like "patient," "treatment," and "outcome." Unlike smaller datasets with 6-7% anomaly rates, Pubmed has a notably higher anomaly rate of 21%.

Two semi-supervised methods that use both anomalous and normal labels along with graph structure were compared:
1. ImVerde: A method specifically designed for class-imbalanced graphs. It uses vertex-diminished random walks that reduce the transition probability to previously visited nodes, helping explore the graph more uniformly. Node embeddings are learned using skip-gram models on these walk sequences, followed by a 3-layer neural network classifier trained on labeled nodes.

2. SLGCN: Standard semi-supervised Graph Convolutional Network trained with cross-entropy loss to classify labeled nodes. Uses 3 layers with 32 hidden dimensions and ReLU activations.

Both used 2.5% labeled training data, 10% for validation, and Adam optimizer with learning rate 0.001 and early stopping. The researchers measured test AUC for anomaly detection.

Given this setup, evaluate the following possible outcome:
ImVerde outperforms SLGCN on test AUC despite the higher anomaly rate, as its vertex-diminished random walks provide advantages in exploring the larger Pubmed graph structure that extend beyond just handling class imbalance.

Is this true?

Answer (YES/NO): NO